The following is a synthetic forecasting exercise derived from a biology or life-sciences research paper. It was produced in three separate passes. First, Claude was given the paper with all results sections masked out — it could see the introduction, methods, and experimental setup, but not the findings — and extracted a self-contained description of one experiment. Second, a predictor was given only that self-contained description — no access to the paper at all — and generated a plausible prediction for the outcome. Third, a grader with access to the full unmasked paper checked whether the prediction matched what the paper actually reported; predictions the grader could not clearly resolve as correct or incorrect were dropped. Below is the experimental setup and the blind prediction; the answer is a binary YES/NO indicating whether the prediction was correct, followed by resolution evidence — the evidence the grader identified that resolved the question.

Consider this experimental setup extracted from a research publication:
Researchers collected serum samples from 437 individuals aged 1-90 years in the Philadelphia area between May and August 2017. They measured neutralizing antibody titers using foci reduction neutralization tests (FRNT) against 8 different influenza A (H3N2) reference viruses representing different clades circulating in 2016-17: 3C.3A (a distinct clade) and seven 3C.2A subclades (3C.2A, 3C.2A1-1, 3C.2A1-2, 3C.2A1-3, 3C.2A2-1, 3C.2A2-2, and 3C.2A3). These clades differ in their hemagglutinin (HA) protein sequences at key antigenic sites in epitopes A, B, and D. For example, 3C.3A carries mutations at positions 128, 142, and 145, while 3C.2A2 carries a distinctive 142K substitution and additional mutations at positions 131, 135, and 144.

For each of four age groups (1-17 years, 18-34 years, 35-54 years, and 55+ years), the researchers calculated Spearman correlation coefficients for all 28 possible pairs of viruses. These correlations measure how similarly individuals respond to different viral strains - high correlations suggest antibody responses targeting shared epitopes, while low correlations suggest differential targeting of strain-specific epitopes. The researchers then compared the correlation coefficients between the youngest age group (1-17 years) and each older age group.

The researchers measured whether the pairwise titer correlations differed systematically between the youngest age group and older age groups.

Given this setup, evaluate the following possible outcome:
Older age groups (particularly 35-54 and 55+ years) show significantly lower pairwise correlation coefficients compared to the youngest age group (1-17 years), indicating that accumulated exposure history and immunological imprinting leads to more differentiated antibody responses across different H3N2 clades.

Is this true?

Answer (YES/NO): YES